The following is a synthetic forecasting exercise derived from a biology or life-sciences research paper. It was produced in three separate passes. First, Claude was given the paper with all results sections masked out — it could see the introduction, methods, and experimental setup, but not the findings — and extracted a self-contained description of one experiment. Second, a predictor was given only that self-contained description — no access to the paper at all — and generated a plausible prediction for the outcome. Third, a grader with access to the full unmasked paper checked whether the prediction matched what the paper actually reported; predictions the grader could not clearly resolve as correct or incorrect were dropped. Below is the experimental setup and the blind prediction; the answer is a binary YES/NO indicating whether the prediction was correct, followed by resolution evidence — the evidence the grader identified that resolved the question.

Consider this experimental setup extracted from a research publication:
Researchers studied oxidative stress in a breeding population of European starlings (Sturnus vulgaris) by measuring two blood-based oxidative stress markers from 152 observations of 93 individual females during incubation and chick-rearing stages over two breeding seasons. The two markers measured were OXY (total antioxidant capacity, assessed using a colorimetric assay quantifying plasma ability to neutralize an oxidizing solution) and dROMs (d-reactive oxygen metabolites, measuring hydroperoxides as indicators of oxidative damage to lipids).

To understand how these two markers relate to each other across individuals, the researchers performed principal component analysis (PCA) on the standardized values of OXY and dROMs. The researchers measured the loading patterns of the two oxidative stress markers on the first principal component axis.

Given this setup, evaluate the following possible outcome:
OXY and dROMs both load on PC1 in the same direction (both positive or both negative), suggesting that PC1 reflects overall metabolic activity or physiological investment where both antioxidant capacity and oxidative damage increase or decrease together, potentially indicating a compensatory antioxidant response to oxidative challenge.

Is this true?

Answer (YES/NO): YES